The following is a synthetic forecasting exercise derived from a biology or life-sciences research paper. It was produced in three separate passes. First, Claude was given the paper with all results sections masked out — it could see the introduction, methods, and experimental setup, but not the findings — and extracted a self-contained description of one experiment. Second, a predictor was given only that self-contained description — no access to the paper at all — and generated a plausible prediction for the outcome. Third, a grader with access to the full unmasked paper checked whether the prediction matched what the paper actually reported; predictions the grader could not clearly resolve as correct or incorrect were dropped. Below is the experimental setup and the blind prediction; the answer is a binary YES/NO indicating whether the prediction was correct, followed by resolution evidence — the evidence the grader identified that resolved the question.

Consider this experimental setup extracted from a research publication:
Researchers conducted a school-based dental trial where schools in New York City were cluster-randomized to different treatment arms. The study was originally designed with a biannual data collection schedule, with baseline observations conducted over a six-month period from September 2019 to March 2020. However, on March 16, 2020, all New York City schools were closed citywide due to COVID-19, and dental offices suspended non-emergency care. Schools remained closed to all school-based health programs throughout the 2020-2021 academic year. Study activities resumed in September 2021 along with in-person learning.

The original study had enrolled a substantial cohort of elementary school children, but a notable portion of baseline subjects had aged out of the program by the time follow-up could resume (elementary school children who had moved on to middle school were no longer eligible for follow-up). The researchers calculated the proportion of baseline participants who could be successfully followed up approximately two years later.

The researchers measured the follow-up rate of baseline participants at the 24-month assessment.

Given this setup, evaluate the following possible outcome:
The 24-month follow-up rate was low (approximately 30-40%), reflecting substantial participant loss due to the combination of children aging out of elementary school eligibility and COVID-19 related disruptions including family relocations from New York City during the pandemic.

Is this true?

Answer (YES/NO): YES